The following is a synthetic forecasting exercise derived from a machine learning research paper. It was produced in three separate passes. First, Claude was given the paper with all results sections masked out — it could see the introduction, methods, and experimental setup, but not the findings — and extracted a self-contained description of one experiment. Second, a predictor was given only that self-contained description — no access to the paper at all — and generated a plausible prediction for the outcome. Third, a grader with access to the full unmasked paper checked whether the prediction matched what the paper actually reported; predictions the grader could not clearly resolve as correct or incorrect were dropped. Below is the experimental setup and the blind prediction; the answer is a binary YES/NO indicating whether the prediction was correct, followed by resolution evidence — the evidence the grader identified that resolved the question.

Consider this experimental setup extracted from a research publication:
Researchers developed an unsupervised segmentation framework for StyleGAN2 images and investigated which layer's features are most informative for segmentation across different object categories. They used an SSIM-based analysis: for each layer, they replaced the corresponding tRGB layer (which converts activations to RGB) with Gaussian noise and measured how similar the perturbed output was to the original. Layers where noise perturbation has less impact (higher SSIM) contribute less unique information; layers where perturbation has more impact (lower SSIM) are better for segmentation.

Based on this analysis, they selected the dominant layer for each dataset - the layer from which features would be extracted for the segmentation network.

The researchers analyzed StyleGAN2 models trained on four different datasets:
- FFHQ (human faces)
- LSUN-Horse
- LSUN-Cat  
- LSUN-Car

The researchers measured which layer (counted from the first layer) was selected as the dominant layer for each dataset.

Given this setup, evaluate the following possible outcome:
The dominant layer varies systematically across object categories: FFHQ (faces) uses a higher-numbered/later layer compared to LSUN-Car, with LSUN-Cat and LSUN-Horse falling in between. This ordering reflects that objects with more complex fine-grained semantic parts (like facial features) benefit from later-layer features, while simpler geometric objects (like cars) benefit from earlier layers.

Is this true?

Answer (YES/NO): NO